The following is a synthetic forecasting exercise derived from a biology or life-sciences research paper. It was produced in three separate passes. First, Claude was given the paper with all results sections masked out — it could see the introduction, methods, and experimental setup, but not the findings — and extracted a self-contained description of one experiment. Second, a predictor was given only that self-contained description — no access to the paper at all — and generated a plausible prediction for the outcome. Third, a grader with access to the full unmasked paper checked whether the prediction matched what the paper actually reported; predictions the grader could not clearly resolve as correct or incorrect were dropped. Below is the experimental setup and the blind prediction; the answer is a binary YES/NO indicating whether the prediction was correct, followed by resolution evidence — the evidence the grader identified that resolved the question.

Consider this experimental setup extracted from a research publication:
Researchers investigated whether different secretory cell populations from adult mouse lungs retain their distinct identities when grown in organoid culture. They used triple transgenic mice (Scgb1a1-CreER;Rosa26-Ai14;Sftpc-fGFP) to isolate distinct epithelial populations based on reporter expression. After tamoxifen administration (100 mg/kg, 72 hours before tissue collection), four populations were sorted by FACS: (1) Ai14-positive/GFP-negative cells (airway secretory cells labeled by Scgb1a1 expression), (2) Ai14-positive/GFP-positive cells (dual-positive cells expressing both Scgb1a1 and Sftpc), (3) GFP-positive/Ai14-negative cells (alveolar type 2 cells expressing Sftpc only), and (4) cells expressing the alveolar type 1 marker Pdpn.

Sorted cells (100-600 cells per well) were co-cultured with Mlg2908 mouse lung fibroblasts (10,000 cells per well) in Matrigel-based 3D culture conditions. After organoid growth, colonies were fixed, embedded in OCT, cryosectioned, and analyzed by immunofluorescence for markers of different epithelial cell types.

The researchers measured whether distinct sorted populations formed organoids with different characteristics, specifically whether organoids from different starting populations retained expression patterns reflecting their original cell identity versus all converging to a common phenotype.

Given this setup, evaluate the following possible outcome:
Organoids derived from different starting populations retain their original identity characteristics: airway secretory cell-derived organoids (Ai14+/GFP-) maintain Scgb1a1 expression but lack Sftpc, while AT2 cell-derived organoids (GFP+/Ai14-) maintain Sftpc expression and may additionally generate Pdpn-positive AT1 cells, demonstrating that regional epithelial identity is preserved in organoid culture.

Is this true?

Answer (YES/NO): NO